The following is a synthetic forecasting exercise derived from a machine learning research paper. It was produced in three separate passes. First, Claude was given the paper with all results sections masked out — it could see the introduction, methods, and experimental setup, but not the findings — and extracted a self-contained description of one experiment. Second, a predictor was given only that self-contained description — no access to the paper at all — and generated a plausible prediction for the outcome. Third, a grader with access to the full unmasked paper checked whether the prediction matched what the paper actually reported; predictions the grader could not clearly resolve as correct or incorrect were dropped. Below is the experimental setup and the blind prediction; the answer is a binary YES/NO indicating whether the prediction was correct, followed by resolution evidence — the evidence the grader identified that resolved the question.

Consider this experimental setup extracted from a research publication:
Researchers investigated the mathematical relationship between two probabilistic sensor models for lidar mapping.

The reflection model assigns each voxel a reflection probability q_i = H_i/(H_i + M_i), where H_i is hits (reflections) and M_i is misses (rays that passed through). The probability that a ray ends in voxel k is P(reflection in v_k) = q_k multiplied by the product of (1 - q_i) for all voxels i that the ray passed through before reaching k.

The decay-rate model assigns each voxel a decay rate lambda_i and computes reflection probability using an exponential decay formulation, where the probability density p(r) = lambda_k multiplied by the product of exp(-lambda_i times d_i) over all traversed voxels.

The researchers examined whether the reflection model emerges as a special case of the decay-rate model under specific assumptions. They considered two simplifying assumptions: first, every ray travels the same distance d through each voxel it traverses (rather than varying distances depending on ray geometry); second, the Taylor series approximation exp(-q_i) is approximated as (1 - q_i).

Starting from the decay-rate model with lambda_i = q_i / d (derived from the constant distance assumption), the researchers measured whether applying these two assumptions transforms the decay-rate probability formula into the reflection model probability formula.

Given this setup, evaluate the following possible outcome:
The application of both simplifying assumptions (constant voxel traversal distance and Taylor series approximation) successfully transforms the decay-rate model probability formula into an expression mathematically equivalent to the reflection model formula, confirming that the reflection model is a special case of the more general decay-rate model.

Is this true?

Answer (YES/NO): YES